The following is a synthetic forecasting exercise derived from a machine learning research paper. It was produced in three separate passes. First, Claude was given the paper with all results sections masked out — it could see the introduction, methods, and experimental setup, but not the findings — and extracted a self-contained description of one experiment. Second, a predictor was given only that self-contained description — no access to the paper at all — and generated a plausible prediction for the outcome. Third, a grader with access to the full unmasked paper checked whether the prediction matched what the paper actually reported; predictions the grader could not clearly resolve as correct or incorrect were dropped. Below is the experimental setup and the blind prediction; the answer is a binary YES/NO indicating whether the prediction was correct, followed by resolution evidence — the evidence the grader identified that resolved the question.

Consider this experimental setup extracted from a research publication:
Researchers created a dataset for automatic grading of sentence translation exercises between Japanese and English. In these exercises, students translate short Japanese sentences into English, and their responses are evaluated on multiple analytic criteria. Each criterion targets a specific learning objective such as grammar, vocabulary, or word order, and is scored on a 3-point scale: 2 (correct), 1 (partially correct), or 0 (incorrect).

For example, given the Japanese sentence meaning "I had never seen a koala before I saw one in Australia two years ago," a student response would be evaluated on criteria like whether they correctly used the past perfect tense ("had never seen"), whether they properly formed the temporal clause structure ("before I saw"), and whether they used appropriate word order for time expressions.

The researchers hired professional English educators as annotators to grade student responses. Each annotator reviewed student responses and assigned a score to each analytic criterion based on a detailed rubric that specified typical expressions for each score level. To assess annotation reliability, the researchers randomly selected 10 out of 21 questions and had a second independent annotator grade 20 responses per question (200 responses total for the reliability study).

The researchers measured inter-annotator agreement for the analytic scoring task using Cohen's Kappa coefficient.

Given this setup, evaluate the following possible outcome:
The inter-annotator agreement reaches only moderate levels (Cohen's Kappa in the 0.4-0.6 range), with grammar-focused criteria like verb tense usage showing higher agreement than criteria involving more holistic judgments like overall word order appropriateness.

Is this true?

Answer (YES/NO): NO